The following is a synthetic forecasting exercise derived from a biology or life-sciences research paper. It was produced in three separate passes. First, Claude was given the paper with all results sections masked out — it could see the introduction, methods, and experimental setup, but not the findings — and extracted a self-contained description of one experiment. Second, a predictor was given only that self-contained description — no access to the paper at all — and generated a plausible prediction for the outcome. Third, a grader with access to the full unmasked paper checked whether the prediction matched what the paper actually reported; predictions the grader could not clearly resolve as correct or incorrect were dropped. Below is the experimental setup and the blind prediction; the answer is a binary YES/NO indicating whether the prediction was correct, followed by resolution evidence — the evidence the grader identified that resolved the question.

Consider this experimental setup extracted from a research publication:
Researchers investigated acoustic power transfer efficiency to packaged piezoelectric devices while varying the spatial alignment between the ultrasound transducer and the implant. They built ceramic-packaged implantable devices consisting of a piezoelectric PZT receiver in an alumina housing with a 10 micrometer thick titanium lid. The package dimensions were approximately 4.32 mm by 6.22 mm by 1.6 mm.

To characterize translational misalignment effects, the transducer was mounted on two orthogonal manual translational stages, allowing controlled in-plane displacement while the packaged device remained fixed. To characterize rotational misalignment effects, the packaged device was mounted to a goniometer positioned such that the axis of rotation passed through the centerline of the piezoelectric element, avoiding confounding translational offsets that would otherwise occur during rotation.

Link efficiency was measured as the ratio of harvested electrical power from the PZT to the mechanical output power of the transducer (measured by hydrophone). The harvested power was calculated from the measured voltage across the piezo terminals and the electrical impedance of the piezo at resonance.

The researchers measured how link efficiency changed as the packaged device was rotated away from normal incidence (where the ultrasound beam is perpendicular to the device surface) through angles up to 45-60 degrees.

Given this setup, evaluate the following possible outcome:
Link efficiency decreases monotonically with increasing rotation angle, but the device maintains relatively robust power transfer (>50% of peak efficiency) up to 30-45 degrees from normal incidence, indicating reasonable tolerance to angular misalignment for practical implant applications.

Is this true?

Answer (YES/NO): NO